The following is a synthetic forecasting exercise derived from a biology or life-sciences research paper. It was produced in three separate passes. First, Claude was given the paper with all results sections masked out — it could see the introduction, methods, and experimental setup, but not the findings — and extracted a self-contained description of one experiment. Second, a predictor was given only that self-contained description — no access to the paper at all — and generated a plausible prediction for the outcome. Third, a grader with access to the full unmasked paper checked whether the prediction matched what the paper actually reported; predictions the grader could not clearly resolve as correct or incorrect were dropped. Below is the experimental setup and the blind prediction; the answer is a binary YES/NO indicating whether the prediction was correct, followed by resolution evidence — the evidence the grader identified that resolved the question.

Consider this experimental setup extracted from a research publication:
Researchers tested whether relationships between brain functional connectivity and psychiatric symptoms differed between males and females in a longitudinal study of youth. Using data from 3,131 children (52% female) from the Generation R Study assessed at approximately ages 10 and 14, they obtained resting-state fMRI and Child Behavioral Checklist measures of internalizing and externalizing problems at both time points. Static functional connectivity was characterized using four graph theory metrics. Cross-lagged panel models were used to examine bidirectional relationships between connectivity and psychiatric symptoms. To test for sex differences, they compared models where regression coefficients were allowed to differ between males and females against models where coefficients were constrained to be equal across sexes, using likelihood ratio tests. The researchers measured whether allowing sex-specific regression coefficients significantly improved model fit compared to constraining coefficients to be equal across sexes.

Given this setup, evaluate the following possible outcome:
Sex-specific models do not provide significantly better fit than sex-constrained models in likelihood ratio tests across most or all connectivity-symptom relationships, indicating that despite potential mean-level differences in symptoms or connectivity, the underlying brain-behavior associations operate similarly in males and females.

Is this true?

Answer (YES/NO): YES